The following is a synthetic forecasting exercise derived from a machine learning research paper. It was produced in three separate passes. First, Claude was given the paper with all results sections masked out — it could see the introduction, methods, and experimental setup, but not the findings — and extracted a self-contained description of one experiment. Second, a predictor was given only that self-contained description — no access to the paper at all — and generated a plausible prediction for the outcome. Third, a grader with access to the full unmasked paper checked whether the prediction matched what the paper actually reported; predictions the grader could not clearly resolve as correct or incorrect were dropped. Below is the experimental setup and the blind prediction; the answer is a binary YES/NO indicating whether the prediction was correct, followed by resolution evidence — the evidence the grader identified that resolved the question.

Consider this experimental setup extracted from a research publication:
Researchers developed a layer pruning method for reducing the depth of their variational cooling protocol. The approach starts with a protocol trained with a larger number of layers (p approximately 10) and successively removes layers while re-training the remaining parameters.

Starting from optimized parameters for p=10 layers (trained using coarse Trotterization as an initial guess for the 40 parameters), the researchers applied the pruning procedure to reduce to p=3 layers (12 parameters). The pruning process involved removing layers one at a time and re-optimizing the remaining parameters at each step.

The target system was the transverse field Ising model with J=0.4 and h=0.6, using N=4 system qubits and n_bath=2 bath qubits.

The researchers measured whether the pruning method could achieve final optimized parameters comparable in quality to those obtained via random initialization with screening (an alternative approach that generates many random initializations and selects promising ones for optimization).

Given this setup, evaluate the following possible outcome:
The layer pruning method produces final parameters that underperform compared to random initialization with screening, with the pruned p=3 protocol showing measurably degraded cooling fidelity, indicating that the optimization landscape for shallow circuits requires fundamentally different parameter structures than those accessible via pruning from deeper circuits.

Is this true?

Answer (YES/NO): NO